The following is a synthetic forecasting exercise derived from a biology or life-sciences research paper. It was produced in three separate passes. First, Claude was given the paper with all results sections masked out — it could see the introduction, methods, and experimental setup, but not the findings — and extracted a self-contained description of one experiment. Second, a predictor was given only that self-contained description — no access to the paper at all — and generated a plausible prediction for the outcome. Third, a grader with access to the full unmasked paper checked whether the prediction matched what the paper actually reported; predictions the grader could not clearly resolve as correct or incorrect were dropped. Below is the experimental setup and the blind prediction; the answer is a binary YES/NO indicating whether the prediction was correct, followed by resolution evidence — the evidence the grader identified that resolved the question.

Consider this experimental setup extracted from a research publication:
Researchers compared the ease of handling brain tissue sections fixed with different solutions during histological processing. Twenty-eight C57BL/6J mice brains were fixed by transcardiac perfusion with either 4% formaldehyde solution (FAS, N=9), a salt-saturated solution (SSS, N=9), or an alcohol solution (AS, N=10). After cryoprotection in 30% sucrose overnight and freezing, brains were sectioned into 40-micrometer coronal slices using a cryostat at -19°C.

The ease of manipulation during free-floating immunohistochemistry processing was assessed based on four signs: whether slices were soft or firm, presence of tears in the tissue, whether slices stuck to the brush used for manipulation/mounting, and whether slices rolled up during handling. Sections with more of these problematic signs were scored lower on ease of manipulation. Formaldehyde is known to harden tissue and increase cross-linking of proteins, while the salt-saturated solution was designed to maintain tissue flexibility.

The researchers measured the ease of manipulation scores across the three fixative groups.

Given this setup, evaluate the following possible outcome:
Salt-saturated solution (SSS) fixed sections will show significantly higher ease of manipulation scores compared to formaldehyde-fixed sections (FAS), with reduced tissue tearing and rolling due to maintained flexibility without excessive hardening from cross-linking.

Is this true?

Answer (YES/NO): NO